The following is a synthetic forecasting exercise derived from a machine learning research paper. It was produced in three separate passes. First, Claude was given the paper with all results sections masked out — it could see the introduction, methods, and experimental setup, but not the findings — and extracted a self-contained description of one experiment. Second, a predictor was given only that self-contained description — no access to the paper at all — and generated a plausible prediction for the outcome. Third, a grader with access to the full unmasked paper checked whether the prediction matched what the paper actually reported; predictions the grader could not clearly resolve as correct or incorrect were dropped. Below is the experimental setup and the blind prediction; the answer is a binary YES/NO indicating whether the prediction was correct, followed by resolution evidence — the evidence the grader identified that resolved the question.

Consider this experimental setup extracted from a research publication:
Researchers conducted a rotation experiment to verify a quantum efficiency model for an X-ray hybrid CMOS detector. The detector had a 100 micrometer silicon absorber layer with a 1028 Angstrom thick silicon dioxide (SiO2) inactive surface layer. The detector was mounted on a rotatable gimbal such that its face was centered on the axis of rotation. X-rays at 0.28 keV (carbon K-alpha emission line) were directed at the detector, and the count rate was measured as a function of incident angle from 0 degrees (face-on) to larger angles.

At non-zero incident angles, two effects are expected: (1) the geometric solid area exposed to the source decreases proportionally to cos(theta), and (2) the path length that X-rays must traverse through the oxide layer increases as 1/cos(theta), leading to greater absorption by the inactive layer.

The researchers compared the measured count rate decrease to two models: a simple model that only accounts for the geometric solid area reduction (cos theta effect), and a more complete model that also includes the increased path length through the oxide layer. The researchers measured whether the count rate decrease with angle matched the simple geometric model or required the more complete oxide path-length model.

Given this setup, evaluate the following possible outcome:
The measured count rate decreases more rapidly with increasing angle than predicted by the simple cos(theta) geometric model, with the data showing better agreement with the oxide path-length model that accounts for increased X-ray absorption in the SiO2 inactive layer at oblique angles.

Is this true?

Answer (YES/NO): YES